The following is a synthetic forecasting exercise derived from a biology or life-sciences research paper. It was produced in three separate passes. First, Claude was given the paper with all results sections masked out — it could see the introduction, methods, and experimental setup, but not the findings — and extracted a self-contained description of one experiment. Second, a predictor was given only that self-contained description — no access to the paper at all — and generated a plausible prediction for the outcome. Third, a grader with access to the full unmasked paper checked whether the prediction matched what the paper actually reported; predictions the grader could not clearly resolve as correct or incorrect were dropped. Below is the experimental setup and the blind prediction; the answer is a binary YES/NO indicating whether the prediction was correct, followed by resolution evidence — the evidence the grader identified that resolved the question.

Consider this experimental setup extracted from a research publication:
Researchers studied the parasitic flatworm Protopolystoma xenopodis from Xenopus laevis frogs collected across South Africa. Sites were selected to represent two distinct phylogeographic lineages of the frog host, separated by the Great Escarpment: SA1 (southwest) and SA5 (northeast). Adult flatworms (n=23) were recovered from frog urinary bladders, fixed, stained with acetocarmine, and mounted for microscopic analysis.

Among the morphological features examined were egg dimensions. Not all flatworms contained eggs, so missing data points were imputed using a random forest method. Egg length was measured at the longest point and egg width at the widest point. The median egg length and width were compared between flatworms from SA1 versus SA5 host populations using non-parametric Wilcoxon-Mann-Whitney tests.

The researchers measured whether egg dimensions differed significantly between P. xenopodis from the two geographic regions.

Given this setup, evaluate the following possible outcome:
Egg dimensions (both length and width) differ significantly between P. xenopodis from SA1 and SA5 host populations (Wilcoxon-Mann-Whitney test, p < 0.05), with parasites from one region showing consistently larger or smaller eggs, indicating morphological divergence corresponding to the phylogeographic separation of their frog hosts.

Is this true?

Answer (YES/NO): YES